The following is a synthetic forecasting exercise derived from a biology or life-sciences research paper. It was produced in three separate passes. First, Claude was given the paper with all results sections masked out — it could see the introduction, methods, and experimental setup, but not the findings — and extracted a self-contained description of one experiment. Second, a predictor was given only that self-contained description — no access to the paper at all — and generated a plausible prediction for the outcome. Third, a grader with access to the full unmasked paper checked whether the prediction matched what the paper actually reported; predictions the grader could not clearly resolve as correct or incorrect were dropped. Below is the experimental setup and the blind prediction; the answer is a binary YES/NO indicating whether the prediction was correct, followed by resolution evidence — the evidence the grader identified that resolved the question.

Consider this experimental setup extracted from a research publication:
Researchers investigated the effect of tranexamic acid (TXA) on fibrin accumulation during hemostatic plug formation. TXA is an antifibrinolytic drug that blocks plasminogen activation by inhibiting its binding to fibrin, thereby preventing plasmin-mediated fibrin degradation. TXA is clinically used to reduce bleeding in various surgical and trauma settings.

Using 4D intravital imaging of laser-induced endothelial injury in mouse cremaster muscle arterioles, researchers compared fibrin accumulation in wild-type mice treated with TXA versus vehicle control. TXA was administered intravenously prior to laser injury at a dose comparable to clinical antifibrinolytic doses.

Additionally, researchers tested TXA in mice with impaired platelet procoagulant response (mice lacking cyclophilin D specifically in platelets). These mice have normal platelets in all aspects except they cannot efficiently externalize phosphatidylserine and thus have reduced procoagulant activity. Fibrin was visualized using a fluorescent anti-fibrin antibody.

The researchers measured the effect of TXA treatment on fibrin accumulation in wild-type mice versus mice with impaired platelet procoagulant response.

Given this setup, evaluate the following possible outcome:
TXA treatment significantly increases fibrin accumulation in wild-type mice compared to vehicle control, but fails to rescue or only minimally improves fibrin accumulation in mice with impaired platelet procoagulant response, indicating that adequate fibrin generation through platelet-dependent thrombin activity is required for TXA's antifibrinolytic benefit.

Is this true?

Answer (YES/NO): YES